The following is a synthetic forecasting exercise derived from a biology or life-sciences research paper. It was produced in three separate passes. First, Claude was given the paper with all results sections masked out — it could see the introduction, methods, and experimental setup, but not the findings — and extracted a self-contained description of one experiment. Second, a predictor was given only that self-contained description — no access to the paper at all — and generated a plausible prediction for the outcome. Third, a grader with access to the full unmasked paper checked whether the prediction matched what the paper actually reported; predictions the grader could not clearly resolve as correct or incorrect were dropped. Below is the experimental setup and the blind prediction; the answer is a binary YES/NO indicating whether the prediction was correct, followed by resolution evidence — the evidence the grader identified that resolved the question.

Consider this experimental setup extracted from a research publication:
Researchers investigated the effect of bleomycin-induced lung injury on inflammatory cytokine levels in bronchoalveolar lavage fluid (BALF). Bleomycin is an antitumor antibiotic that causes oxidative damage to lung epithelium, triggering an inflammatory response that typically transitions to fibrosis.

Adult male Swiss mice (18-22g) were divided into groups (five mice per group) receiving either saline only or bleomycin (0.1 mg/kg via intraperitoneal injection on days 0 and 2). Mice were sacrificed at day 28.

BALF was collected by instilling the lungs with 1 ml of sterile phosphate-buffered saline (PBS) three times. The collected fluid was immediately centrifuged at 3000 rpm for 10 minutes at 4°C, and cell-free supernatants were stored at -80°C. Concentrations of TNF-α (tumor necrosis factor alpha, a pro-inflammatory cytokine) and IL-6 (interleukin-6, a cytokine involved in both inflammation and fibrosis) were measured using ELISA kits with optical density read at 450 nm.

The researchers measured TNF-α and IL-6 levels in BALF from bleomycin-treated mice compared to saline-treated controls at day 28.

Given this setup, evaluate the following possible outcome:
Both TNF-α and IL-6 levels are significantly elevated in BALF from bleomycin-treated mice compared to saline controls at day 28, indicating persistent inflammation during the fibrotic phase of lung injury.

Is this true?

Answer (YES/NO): YES